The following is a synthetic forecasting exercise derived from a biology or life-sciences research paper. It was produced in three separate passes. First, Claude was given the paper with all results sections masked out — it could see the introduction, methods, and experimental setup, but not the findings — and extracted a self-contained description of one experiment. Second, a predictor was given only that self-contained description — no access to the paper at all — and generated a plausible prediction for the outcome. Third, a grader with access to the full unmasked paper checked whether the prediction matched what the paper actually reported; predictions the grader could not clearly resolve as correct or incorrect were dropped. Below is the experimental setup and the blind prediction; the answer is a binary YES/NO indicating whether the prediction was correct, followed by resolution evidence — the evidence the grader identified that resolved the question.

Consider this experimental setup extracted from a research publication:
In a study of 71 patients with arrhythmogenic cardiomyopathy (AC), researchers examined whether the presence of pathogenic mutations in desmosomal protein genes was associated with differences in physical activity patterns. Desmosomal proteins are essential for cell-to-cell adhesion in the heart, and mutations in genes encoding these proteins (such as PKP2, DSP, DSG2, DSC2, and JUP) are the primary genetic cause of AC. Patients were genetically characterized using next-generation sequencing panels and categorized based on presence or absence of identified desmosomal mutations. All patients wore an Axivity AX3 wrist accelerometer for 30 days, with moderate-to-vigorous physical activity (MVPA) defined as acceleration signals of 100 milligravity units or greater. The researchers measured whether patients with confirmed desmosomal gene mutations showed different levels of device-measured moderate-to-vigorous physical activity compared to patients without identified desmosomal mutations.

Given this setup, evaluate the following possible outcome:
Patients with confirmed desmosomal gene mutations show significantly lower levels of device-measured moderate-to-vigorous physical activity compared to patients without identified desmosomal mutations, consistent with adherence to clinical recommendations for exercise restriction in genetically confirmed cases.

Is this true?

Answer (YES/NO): NO